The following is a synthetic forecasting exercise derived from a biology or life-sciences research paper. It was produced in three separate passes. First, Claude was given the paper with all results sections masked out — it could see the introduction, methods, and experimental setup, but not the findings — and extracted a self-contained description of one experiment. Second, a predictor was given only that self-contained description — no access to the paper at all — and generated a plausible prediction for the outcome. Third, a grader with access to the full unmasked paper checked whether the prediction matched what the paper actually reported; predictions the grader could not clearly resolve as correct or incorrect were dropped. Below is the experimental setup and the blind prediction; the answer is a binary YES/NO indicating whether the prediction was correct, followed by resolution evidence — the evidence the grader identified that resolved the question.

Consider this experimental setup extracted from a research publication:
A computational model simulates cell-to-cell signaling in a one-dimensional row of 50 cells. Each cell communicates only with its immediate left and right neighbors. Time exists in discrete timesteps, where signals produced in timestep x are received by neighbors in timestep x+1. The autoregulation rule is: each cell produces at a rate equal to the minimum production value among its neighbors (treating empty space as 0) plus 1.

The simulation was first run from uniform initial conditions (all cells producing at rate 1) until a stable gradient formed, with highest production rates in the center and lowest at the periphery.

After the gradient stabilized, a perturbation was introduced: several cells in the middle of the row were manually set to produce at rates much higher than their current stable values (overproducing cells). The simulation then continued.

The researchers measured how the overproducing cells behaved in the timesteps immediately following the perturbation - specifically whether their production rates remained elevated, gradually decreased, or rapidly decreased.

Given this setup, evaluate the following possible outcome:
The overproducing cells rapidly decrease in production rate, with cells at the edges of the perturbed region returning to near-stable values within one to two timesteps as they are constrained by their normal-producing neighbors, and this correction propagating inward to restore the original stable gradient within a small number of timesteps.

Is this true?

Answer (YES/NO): YES